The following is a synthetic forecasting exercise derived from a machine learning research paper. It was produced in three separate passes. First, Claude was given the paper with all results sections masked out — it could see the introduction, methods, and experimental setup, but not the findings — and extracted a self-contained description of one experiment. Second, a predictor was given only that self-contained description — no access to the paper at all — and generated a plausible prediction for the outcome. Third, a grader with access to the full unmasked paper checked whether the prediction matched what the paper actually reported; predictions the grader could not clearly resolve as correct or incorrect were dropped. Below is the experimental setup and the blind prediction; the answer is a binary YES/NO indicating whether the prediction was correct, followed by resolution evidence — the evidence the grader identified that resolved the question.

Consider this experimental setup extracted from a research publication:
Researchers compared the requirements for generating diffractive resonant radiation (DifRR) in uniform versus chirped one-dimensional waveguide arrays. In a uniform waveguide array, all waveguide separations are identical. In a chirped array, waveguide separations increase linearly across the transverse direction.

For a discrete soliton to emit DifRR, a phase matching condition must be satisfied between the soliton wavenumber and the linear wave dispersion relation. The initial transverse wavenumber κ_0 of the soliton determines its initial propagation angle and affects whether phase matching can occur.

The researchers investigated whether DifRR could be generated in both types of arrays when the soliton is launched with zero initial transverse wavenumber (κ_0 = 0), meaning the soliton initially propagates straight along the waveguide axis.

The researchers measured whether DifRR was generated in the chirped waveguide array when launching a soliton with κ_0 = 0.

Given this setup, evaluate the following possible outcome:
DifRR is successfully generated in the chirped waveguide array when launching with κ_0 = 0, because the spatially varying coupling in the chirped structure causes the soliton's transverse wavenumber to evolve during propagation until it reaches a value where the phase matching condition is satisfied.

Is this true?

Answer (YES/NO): YES